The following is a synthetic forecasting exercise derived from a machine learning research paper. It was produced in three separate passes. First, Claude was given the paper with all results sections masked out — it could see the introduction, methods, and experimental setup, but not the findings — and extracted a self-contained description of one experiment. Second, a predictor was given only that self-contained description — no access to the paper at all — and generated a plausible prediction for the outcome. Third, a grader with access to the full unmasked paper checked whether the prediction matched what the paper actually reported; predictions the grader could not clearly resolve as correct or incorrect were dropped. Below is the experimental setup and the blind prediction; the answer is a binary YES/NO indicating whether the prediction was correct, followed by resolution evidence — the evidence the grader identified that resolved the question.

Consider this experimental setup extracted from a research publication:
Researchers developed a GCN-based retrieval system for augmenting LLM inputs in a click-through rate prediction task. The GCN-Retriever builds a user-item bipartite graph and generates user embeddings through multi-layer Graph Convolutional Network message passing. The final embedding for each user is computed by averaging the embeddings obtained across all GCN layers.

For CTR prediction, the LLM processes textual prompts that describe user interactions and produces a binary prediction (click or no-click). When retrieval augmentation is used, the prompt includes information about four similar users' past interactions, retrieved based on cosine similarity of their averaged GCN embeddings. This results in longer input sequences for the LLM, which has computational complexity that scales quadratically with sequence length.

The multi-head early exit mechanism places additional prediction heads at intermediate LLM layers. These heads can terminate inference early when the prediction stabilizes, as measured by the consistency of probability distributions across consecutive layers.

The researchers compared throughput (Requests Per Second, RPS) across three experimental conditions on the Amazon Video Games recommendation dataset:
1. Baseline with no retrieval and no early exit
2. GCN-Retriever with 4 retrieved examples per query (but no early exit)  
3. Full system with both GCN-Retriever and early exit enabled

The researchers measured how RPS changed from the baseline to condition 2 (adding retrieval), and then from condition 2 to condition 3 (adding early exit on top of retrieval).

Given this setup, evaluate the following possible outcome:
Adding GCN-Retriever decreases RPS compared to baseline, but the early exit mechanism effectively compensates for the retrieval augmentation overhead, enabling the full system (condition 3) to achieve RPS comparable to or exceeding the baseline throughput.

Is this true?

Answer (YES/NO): NO